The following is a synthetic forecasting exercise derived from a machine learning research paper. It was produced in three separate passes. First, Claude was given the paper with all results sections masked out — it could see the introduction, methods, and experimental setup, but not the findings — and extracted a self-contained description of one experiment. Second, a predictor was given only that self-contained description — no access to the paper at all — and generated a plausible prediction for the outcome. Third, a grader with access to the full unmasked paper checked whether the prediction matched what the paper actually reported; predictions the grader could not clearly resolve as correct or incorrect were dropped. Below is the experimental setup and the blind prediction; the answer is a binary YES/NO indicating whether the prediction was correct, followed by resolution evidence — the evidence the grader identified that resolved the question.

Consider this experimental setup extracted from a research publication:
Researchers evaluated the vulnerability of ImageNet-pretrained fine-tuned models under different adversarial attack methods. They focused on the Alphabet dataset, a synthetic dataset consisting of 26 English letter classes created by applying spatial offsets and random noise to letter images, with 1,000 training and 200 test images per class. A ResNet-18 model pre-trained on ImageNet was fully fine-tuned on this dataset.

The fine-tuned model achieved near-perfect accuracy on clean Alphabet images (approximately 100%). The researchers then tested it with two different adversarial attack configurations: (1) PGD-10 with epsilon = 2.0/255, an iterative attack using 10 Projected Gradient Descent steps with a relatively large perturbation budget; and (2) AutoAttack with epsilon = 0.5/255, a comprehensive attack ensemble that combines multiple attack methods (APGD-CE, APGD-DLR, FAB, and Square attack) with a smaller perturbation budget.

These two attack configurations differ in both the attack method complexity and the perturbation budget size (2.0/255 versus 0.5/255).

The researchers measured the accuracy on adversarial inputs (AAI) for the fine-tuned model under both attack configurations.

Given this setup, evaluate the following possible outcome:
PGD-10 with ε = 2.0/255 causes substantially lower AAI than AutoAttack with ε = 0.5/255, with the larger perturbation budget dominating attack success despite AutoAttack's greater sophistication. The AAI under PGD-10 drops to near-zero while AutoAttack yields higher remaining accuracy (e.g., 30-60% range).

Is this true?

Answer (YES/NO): NO